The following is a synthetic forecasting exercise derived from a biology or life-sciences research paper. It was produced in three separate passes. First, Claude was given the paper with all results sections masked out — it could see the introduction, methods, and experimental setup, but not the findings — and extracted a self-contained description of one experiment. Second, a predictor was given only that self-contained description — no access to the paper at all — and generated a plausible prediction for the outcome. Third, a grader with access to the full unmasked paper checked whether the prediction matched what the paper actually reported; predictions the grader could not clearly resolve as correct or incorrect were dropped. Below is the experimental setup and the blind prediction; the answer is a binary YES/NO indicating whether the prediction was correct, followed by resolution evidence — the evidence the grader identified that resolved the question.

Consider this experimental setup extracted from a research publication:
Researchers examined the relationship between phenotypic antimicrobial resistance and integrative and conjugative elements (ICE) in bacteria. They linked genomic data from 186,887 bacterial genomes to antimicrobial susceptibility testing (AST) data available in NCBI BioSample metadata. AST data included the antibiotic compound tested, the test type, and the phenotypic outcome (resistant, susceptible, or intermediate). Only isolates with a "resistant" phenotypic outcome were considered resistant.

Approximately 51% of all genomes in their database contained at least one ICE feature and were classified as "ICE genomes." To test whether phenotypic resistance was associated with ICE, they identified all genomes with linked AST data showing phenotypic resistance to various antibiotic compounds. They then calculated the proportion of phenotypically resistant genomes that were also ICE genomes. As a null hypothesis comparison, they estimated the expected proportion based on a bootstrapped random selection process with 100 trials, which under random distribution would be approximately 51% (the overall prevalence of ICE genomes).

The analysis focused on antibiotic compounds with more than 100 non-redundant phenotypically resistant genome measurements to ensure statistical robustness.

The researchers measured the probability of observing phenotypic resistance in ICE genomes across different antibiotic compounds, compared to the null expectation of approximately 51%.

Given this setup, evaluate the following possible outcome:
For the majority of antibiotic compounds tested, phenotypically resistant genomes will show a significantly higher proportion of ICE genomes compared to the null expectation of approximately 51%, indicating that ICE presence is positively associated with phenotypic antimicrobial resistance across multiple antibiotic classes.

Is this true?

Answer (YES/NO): YES